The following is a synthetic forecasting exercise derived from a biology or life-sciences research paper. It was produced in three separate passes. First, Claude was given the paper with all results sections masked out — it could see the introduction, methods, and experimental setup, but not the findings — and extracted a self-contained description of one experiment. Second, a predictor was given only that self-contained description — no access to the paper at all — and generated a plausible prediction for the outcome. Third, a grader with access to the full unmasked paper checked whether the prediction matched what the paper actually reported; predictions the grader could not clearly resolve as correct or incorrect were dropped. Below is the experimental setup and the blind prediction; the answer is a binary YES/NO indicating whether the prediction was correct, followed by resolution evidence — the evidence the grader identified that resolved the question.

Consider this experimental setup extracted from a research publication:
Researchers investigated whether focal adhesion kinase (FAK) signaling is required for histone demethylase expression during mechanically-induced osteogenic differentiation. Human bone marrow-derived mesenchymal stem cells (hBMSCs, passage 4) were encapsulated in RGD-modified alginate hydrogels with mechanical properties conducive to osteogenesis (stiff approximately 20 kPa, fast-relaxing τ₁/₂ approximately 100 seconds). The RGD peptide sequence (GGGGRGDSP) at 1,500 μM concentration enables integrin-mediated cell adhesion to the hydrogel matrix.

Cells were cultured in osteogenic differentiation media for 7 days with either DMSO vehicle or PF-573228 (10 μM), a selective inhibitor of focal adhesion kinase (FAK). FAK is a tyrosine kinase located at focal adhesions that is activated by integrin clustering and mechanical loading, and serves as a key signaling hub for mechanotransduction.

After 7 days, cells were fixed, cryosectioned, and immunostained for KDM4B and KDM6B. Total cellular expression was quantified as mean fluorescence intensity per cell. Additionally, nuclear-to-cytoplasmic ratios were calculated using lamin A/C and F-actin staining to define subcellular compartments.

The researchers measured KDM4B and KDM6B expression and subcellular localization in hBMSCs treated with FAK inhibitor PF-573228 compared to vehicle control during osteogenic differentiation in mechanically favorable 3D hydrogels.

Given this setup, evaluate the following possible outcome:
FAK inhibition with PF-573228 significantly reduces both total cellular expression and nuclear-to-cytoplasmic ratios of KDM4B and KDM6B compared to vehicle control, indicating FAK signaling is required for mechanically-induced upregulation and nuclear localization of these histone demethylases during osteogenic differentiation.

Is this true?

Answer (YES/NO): NO